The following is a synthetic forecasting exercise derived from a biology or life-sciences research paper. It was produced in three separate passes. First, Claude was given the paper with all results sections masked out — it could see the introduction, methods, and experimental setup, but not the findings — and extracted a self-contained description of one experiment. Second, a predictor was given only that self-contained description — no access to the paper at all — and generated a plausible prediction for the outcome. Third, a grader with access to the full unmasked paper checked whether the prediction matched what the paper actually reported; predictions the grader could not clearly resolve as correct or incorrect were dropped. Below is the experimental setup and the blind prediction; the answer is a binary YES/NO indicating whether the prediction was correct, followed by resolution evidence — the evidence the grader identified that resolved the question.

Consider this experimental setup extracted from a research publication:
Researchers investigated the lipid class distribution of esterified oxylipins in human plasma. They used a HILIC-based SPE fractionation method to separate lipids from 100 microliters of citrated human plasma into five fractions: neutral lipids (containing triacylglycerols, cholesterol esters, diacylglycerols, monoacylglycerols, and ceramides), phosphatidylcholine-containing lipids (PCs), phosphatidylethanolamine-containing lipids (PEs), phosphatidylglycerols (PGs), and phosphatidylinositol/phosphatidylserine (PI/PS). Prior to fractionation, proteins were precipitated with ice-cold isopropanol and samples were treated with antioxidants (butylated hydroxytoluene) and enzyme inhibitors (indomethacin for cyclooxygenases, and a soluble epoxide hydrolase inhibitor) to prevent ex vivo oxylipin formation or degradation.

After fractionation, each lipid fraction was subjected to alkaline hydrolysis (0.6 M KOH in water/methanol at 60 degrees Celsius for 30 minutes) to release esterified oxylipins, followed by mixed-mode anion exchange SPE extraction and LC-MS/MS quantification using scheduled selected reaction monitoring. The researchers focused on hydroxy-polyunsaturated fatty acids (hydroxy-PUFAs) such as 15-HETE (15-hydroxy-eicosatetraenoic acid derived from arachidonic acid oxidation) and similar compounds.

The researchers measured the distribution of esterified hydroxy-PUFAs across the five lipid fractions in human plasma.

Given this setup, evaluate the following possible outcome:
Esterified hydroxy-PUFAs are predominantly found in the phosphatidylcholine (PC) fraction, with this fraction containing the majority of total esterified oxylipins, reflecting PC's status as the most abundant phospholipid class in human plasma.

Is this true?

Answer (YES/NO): NO